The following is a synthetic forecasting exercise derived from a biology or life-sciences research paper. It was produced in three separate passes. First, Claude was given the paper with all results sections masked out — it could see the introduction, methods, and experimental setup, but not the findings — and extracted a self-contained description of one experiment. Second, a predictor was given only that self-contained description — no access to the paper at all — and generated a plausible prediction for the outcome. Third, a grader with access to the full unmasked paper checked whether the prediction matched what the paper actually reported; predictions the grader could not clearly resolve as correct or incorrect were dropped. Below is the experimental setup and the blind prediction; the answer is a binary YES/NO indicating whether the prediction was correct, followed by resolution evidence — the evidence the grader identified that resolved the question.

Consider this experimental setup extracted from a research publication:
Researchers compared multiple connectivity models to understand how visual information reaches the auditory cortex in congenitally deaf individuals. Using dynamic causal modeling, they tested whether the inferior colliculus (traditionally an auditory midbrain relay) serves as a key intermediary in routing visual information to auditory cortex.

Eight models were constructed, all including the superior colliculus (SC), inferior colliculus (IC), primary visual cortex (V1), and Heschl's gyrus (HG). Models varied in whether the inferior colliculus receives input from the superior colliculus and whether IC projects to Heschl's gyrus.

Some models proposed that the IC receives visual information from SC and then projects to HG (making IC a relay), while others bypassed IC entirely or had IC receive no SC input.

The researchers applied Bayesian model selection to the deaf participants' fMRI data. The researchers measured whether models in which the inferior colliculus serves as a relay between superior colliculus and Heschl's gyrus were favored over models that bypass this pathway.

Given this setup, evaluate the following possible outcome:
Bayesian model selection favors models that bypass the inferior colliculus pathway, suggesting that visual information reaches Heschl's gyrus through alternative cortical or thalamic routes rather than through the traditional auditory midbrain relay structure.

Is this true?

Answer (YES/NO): NO